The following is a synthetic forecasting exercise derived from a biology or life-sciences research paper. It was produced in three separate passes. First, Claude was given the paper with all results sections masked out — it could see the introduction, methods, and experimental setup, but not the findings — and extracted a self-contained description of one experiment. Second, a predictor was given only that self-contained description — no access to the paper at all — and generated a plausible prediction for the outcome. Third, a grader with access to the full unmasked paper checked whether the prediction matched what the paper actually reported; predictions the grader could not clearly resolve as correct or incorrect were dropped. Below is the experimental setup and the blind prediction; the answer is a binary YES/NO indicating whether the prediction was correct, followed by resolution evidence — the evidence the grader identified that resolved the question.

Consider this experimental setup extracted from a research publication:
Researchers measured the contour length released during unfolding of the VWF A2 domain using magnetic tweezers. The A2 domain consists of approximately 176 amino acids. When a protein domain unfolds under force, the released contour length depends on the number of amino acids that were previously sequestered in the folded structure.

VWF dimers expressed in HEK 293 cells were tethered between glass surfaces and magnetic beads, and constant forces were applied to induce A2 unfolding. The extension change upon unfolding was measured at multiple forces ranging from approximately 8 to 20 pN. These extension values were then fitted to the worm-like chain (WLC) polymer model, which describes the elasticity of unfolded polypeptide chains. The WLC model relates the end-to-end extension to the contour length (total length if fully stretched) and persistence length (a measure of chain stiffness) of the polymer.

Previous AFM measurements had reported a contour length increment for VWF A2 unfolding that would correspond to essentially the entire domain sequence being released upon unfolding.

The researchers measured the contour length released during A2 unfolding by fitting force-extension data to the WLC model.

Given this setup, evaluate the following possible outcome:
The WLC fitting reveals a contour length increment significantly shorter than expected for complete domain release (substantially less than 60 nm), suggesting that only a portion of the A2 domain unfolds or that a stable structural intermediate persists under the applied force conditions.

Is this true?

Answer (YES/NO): NO